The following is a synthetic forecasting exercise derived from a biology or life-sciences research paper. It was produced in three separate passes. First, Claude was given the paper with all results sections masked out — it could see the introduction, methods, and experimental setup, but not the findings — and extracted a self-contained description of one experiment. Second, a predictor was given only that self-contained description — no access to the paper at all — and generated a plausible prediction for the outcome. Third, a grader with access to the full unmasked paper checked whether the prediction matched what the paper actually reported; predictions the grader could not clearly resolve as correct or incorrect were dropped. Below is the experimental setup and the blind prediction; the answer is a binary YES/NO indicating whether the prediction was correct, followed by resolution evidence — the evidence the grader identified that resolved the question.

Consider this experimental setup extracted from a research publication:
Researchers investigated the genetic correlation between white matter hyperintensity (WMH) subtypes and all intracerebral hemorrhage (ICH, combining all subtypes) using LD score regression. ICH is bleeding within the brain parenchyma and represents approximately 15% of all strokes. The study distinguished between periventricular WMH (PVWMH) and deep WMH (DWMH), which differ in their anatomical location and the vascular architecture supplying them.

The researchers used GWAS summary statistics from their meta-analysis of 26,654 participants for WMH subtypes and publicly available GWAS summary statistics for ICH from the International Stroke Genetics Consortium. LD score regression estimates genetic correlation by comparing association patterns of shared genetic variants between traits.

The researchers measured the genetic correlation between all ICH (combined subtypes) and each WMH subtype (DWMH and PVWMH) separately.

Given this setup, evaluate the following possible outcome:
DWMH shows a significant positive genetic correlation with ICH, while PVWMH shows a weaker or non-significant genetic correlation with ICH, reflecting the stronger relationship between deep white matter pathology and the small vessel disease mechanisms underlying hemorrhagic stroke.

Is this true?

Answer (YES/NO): YES